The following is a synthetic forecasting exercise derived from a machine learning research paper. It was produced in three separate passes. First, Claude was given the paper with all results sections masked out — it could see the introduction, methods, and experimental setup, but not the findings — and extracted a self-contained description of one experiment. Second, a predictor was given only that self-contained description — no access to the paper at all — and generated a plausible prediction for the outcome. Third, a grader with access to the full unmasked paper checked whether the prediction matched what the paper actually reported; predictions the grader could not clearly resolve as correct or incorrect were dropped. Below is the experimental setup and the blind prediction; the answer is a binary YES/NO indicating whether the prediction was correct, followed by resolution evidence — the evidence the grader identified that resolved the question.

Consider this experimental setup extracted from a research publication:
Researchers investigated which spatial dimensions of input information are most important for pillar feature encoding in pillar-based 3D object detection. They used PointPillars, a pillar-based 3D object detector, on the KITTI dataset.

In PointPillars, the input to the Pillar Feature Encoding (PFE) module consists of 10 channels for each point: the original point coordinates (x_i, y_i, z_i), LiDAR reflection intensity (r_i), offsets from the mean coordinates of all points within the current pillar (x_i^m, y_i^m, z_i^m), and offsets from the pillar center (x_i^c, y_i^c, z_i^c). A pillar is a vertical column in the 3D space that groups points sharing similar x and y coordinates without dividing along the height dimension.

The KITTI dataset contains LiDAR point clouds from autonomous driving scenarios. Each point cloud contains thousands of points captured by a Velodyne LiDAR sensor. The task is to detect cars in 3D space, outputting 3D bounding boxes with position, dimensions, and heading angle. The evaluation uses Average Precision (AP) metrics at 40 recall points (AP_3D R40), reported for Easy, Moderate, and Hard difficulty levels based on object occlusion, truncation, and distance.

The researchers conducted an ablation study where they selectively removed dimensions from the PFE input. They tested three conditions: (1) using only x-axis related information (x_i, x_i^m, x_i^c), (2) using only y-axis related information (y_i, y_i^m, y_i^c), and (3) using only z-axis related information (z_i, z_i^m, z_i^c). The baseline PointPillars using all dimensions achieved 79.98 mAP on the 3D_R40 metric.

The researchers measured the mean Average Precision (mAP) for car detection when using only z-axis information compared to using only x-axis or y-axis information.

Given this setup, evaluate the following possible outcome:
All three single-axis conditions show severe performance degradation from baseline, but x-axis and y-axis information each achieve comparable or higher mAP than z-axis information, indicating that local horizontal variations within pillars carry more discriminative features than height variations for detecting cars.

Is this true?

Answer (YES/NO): NO